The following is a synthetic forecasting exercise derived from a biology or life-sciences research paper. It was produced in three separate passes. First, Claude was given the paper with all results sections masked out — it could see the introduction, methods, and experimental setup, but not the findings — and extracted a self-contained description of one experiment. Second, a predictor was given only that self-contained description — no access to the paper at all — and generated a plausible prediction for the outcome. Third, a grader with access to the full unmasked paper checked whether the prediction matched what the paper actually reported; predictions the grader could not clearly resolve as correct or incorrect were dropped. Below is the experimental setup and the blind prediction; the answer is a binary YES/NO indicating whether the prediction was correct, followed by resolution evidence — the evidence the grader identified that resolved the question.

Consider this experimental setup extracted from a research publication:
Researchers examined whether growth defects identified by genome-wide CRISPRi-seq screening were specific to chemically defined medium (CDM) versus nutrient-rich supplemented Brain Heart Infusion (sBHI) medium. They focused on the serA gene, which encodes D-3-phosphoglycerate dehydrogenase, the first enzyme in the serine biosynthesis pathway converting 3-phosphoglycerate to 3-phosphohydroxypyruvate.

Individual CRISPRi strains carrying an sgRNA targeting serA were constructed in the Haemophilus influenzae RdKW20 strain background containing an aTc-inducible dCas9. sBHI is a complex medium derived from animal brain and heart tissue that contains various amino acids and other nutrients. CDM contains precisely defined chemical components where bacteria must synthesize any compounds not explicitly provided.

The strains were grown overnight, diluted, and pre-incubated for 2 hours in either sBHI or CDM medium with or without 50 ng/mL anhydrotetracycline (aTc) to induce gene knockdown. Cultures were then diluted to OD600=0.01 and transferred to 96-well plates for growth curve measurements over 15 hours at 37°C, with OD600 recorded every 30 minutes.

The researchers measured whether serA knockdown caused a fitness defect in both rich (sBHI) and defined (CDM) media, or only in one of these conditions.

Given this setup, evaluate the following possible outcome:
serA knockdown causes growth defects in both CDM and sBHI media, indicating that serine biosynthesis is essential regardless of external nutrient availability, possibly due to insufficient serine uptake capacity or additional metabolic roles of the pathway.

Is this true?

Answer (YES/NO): NO